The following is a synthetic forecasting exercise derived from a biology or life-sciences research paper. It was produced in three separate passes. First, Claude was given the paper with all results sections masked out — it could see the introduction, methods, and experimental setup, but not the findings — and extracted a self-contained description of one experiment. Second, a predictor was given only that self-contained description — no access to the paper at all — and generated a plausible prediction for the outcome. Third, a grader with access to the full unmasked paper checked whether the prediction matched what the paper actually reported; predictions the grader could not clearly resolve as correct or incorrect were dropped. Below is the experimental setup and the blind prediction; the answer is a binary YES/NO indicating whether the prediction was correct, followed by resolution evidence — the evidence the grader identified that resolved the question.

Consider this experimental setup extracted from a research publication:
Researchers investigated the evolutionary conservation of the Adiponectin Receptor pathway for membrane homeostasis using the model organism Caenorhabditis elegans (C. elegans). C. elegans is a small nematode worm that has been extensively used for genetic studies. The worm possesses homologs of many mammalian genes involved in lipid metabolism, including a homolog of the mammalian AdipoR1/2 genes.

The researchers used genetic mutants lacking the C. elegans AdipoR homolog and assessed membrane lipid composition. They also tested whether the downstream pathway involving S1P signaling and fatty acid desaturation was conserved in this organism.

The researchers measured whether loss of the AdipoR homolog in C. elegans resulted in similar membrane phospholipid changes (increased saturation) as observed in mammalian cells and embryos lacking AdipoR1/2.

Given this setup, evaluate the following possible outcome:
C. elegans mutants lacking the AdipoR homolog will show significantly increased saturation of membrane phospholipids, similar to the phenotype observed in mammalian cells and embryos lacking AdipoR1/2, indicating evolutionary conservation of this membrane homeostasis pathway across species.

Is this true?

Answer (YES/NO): YES